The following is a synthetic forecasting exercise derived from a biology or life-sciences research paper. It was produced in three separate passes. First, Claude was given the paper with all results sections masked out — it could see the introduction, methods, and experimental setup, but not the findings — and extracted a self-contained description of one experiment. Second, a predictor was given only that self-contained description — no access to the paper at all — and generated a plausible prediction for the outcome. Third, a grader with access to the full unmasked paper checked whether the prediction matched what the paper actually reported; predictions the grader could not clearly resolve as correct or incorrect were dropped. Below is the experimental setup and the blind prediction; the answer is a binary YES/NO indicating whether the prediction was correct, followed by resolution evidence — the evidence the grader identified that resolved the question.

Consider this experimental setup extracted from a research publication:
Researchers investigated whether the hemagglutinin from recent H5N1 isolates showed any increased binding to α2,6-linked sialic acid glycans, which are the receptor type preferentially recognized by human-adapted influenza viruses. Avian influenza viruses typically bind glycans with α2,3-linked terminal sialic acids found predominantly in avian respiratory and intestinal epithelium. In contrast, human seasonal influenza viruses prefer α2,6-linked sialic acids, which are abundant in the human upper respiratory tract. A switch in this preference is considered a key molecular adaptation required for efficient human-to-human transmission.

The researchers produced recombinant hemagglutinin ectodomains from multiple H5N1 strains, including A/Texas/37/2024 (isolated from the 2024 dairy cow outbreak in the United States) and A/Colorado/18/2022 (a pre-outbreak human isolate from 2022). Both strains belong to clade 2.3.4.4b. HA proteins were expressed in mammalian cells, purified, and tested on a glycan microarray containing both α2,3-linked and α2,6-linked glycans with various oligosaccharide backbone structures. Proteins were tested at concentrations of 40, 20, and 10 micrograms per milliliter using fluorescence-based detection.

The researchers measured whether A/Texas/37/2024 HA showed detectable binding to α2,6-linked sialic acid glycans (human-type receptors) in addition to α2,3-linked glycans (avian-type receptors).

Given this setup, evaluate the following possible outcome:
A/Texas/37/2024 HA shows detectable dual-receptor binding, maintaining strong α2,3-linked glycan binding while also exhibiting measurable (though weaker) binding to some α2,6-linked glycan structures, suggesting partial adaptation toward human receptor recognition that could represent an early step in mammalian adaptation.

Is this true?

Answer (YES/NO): NO